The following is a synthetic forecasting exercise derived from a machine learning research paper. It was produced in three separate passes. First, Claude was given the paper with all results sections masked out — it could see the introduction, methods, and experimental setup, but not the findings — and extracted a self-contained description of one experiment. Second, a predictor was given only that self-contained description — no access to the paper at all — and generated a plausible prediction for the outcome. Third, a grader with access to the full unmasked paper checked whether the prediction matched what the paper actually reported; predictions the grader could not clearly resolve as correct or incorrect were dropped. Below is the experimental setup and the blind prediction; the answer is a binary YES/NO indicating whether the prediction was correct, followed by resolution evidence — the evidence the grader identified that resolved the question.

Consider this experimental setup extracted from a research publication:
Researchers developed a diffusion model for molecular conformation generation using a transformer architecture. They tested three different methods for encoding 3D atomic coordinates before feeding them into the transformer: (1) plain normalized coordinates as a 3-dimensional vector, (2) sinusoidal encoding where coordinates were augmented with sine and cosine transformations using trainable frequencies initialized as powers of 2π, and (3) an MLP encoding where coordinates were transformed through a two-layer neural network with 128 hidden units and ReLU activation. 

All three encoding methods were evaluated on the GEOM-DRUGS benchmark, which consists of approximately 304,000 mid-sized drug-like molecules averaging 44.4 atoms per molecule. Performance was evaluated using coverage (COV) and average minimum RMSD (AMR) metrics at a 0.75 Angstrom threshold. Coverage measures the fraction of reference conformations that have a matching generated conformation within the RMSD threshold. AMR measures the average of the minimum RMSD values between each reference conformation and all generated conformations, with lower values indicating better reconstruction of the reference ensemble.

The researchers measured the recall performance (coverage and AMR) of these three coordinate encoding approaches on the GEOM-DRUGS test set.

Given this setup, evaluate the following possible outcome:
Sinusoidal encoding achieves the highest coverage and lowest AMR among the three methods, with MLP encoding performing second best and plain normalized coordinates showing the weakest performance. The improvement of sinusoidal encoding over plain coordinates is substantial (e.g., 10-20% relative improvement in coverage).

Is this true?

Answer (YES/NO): NO